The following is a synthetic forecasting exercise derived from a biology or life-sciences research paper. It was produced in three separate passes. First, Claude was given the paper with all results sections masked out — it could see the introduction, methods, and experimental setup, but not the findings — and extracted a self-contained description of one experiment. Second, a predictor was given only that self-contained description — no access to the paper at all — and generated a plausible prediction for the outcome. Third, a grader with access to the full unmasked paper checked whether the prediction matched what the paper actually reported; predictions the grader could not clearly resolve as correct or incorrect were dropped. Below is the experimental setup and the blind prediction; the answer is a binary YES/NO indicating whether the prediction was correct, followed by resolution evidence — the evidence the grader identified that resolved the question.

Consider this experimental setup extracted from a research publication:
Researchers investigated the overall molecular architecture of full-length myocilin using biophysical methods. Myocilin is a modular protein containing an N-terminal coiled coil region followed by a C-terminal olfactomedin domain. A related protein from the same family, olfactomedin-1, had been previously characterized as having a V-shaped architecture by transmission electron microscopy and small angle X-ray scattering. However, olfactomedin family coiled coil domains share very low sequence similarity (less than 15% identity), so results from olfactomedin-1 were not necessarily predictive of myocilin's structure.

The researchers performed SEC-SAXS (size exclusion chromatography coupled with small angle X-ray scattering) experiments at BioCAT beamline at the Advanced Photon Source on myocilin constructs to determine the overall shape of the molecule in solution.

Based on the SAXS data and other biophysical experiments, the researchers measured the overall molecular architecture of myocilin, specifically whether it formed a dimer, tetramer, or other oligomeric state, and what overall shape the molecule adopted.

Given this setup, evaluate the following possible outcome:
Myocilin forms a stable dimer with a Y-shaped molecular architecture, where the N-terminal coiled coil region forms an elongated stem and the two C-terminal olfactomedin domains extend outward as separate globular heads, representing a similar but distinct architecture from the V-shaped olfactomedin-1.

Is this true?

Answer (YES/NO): NO